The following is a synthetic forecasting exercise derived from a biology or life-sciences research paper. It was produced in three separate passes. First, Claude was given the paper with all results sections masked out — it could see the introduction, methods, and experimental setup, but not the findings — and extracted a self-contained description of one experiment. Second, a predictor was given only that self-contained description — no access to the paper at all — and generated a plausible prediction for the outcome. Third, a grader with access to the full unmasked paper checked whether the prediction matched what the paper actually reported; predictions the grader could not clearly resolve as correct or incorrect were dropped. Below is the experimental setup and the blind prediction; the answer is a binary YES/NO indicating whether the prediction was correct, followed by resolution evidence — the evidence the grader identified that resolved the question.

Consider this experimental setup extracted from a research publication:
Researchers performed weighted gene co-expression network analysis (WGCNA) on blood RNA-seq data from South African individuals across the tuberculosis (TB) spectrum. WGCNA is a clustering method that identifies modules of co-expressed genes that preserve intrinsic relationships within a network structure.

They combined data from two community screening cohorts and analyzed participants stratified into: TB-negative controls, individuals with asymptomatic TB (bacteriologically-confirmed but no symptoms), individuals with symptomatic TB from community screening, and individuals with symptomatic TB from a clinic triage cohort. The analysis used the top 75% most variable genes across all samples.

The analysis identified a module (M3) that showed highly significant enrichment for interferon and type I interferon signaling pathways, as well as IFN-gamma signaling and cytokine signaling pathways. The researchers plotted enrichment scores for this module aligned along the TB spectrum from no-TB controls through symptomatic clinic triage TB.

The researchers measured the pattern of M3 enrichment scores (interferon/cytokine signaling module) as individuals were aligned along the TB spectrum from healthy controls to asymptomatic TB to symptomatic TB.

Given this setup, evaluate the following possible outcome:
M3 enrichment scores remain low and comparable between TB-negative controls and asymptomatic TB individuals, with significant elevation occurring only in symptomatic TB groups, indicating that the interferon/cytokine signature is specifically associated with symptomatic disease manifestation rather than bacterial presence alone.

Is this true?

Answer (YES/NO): NO